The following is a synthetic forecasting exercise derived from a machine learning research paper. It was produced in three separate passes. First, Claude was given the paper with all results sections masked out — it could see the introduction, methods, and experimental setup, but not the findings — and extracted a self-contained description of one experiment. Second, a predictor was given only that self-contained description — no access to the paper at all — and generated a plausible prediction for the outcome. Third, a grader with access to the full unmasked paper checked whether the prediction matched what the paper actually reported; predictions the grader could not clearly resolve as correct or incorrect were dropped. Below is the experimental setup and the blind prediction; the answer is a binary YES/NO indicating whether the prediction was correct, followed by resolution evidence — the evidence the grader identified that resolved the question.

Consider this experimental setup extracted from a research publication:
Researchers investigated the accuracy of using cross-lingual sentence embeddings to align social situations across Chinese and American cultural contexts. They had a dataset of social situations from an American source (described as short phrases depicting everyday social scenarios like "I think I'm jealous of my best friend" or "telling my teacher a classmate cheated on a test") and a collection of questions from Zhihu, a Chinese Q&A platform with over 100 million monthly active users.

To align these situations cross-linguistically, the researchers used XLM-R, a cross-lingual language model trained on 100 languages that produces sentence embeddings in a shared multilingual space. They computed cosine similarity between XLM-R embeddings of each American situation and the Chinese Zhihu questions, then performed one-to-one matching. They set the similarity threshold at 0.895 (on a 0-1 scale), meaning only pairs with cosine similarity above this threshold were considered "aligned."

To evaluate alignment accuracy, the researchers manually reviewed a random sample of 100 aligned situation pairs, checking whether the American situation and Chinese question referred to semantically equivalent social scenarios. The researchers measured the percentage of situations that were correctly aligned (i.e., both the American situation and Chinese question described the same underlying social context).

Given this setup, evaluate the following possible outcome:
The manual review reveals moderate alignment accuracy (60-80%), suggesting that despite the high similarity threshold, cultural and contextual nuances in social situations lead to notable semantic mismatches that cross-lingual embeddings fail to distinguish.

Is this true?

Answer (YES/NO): YES